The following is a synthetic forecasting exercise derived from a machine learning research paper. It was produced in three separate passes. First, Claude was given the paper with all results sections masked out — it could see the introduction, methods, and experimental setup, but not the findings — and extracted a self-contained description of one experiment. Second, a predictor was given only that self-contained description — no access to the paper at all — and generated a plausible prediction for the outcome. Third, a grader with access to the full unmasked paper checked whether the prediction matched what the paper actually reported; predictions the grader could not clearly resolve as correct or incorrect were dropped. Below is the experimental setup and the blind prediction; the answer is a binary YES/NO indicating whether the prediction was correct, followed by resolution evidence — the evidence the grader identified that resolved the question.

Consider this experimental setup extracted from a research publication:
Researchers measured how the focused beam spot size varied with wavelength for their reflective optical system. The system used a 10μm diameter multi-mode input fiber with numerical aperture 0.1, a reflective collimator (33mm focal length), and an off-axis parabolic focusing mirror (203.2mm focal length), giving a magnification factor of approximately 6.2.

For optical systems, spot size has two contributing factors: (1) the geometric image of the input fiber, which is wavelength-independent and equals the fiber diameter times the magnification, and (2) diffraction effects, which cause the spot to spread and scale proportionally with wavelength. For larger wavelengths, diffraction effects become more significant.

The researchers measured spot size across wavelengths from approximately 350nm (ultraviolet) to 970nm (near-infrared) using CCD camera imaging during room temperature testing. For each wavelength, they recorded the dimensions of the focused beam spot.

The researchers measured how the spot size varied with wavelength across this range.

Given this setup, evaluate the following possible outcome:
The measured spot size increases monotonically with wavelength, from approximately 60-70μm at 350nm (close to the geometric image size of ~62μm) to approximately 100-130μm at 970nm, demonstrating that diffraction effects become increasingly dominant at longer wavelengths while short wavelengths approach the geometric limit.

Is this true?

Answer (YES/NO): NO